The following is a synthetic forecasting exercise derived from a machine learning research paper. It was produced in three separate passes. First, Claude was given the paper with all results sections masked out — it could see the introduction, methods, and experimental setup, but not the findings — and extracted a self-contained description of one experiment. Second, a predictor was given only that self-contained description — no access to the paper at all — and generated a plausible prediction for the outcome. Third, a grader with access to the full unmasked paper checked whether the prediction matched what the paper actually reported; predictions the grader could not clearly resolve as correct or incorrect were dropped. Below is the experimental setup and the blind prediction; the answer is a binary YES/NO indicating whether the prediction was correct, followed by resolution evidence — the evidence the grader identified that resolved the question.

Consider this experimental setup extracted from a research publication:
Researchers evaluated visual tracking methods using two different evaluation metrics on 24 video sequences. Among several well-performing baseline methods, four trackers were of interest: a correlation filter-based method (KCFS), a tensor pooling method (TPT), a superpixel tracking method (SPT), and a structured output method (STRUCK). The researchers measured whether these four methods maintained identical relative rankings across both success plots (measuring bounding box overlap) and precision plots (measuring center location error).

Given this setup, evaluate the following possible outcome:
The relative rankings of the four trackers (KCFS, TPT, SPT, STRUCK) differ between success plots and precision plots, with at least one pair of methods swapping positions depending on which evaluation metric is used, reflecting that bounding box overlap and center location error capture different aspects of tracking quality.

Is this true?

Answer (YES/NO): NO